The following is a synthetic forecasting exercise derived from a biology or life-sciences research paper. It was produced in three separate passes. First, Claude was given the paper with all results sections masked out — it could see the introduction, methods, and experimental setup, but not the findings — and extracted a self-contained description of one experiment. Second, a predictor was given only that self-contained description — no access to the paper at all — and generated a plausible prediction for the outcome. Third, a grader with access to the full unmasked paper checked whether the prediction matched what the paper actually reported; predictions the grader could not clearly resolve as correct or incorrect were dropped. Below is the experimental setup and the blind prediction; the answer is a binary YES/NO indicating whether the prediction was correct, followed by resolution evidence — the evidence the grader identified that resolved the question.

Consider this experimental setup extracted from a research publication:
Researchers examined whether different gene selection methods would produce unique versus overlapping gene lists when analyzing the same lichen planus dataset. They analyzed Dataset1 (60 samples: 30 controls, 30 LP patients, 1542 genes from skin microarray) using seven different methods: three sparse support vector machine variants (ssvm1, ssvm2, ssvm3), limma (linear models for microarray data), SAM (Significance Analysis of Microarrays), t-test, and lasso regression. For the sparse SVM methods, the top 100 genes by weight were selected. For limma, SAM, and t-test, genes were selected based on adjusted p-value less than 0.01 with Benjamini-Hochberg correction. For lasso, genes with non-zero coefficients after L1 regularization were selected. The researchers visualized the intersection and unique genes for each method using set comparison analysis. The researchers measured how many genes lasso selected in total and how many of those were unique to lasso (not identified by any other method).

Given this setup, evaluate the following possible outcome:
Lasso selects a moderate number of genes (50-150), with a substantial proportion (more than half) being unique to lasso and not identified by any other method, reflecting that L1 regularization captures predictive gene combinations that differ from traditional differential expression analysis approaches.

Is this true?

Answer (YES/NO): NO